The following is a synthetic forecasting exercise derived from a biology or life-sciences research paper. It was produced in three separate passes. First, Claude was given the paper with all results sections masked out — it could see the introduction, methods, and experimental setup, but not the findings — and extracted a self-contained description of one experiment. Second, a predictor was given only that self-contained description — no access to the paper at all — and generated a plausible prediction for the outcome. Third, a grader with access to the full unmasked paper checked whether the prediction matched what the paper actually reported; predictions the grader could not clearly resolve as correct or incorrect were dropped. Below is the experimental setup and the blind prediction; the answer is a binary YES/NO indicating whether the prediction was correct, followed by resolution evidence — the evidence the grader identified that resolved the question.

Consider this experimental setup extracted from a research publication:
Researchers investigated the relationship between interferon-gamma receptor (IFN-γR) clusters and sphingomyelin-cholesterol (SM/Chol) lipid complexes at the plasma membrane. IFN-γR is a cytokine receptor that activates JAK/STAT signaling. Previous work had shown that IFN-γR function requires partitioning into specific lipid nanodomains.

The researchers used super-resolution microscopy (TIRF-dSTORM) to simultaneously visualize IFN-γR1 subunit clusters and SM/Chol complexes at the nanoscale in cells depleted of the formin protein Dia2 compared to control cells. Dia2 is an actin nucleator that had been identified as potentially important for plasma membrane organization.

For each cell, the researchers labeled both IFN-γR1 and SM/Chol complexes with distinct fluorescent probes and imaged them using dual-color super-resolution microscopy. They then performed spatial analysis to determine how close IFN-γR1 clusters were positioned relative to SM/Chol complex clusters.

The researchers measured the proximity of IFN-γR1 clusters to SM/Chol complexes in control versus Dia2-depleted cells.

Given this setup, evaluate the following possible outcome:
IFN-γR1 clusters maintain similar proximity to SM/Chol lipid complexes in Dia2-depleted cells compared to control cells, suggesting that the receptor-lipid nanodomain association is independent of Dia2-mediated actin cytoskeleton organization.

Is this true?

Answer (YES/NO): NO